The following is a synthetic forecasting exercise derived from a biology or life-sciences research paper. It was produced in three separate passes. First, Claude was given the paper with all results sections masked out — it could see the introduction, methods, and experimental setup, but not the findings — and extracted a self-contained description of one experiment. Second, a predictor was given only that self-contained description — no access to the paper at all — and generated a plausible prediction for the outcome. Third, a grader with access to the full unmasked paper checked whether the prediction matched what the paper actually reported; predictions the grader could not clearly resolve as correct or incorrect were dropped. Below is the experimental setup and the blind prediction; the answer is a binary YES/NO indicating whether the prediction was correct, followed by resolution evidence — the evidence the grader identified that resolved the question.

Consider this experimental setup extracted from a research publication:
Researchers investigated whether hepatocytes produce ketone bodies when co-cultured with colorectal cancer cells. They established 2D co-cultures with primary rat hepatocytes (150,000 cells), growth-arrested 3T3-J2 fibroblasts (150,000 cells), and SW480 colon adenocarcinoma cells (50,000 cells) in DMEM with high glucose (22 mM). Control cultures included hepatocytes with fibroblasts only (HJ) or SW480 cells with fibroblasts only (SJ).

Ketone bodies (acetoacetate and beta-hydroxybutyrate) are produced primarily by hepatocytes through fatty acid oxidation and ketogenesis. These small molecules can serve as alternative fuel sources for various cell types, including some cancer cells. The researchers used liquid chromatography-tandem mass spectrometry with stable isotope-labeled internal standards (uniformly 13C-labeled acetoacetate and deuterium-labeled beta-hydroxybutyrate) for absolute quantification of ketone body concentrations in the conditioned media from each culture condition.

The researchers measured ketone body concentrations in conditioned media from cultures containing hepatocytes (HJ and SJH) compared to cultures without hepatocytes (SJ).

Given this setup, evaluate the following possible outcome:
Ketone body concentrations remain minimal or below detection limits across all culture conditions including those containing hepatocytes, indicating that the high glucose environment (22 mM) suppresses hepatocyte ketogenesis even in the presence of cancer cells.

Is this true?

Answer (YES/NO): NO